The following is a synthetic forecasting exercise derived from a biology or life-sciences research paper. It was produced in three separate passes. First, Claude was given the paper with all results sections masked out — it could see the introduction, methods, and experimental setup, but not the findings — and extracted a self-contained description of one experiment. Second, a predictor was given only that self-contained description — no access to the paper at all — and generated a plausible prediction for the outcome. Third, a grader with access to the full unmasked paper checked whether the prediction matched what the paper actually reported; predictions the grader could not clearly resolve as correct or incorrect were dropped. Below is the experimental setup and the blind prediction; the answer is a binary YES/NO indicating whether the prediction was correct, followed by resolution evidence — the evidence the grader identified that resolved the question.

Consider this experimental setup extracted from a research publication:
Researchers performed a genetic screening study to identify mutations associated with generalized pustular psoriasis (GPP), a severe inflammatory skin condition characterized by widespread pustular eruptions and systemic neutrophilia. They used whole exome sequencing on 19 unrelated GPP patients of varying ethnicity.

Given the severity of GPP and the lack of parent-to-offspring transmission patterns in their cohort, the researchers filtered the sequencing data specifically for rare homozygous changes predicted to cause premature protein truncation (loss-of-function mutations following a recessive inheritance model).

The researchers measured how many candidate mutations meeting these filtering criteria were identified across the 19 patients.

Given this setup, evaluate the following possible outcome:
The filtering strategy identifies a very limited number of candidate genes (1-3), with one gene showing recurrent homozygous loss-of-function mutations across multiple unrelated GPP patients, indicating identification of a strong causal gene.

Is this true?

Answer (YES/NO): NO